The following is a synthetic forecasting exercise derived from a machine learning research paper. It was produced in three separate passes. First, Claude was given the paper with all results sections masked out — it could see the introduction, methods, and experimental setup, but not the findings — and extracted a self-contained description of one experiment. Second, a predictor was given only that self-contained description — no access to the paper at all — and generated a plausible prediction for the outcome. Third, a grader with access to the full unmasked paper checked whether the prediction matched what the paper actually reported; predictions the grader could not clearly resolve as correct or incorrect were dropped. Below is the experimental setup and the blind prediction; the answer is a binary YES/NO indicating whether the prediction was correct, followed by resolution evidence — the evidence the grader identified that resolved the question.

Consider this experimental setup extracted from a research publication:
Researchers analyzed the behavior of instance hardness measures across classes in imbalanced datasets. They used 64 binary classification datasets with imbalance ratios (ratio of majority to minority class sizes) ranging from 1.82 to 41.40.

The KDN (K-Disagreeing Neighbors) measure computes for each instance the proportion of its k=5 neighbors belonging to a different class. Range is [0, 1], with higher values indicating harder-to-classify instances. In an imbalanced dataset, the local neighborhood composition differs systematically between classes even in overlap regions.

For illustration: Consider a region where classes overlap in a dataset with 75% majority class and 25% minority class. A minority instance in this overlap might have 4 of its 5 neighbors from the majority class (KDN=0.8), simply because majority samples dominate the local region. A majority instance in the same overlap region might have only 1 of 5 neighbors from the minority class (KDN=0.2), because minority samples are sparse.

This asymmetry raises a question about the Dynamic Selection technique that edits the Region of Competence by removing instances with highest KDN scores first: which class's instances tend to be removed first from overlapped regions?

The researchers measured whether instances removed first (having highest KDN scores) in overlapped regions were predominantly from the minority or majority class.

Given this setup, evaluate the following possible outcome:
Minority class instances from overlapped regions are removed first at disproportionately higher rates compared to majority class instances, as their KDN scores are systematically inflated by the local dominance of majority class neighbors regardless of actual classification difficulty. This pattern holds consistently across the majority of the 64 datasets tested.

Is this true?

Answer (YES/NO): YES